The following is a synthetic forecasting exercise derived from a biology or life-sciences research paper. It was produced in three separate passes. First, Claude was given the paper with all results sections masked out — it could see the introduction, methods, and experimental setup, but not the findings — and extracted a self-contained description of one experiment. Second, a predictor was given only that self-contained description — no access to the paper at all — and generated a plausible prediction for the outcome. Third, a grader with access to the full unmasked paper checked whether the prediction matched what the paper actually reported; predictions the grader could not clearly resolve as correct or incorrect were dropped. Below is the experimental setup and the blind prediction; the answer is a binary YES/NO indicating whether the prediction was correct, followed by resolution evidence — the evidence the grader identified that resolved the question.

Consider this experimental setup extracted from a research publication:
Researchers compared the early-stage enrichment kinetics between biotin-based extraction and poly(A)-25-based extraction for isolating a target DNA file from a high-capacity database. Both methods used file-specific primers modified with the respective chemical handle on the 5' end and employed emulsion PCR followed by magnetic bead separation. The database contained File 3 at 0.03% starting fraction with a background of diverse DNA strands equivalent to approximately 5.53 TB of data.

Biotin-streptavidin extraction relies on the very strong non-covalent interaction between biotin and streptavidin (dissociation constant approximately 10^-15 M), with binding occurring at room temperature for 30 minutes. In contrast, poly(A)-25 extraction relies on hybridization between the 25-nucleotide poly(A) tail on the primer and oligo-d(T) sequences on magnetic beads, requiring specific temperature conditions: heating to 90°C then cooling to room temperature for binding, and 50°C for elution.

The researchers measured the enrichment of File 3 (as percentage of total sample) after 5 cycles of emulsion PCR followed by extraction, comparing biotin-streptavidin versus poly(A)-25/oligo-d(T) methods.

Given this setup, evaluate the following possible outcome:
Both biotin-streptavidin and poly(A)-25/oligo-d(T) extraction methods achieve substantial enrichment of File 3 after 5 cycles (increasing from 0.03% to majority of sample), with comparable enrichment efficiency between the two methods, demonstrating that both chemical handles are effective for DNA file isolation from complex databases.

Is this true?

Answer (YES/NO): NO